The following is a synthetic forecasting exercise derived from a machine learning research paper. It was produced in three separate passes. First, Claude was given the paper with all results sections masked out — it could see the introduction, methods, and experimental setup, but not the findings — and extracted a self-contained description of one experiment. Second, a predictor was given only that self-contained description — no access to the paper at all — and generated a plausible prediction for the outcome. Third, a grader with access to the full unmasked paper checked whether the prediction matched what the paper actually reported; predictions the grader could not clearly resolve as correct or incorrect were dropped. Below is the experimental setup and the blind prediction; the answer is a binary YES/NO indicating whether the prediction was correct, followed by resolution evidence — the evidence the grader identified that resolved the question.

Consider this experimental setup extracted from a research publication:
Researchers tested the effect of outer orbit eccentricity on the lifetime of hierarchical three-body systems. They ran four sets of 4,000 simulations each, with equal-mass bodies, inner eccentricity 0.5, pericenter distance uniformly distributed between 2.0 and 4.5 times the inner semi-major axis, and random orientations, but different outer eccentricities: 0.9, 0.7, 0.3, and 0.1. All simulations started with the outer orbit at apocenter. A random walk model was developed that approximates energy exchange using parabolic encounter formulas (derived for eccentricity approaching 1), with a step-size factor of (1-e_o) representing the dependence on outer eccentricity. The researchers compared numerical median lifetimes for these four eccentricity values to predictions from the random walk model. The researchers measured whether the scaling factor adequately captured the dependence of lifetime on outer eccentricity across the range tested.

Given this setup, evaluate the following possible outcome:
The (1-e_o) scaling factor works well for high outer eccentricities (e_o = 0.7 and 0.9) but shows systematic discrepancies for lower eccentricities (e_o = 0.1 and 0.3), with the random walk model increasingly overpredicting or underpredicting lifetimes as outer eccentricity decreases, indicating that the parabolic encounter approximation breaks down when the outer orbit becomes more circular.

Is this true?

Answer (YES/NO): YES